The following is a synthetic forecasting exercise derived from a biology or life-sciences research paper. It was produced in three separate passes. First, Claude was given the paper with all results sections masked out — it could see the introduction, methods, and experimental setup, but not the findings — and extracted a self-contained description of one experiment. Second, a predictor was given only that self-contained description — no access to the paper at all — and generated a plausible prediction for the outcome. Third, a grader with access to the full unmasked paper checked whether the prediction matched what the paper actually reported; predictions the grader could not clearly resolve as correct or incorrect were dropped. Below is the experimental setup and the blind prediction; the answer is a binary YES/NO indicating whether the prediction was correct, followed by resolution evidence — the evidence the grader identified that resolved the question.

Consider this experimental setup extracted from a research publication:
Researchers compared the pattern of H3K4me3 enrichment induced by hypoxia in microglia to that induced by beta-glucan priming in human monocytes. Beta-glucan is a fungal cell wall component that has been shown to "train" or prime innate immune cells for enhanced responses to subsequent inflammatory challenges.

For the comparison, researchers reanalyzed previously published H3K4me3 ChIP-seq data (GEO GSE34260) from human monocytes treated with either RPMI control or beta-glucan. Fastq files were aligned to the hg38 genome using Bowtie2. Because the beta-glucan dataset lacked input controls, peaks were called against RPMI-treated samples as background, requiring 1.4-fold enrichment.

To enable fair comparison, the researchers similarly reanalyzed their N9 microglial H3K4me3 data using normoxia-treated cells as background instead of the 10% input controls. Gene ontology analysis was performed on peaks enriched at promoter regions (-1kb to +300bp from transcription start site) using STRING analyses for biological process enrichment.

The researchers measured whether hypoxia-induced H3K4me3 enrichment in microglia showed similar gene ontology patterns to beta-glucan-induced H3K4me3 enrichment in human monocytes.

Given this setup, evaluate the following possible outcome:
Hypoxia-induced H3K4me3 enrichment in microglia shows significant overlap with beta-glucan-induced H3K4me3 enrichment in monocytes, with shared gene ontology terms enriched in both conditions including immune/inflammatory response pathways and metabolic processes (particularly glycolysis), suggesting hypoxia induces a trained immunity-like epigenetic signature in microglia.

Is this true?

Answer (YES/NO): NO